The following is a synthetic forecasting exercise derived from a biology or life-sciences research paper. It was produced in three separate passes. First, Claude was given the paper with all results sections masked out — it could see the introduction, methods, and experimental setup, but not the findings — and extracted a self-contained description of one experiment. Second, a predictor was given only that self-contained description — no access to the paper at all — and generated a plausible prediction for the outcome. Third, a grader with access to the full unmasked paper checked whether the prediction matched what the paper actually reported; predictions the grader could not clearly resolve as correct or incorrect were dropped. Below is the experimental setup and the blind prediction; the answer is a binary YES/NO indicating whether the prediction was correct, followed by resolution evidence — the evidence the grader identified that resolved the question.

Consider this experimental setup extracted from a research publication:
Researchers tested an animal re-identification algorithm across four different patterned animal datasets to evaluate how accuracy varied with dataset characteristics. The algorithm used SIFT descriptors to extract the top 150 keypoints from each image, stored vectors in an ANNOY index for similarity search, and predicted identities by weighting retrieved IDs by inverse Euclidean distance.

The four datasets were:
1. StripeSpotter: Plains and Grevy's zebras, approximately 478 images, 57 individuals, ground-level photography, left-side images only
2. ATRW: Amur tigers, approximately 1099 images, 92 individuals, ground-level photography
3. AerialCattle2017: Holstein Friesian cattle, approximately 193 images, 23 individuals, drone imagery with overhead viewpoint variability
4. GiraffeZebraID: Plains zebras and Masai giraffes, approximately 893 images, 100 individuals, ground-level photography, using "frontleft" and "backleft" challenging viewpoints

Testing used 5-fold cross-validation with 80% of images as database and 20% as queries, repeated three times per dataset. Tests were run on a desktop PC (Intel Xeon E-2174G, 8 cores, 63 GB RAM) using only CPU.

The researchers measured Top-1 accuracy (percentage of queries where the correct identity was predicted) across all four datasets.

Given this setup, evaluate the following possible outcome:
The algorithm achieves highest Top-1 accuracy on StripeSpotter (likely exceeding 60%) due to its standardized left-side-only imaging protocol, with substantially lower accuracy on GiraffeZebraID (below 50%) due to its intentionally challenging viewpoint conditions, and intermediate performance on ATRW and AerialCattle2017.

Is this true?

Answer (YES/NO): NO